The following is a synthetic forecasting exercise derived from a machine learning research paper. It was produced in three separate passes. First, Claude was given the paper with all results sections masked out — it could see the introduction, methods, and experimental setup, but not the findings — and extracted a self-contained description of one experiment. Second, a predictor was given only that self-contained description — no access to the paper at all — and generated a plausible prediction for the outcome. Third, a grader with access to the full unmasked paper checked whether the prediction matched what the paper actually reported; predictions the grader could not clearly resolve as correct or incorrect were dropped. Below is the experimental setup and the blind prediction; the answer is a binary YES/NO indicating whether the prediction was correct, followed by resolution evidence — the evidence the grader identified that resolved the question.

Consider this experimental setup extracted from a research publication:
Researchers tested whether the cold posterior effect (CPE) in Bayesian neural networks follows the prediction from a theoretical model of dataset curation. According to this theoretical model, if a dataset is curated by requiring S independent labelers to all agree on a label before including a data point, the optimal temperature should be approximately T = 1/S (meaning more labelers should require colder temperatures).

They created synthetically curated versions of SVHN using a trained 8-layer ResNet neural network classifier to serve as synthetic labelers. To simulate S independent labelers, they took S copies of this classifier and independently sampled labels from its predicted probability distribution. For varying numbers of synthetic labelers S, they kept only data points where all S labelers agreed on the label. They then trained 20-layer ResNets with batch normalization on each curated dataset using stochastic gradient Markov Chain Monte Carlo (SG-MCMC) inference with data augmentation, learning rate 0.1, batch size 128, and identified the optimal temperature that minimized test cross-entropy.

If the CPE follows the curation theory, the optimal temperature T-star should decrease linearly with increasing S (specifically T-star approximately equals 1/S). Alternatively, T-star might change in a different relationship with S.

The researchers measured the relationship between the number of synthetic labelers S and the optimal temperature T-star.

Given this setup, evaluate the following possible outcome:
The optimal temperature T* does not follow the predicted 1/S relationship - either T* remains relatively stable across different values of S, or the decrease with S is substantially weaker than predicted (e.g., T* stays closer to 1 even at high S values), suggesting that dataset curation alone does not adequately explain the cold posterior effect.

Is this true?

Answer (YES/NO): YES